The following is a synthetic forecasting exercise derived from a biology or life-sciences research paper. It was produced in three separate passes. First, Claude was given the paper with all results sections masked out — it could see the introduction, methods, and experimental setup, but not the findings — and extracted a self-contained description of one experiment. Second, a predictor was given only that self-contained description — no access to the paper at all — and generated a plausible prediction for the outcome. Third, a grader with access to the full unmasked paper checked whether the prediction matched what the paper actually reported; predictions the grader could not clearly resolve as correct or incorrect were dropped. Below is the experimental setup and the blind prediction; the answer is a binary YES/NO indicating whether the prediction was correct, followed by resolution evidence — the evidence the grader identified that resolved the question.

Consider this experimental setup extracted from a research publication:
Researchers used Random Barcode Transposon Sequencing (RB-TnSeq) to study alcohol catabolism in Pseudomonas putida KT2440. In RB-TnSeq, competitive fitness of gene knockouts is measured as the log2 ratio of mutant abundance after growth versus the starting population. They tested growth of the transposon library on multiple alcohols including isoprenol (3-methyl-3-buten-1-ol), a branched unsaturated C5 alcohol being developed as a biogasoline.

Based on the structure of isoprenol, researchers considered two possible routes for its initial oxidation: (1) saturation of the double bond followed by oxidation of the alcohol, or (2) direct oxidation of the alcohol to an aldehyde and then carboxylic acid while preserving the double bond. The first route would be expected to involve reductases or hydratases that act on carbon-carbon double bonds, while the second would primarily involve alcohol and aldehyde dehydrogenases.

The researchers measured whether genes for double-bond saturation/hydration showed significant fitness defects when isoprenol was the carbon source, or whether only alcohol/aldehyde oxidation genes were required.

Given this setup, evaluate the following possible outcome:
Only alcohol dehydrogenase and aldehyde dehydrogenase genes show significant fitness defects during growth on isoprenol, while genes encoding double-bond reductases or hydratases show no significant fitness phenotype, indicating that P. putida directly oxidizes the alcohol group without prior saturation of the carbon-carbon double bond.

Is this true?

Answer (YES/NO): YES